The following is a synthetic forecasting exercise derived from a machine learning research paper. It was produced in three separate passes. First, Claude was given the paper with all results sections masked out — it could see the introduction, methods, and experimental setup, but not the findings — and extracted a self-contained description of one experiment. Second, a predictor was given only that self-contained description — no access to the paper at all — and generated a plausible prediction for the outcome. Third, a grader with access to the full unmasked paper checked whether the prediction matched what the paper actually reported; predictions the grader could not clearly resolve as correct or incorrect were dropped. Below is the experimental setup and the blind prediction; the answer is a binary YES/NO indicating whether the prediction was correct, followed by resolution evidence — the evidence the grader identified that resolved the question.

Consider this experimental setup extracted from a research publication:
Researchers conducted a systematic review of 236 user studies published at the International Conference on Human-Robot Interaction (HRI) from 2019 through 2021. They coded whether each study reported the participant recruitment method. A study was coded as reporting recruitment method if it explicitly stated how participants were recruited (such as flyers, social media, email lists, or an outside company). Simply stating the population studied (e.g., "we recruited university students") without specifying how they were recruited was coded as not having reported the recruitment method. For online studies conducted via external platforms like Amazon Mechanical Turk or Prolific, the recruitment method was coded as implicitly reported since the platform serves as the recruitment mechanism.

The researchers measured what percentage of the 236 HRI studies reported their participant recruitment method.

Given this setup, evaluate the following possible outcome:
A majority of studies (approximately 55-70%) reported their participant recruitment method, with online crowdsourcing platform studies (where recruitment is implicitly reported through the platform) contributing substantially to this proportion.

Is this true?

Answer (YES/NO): NO